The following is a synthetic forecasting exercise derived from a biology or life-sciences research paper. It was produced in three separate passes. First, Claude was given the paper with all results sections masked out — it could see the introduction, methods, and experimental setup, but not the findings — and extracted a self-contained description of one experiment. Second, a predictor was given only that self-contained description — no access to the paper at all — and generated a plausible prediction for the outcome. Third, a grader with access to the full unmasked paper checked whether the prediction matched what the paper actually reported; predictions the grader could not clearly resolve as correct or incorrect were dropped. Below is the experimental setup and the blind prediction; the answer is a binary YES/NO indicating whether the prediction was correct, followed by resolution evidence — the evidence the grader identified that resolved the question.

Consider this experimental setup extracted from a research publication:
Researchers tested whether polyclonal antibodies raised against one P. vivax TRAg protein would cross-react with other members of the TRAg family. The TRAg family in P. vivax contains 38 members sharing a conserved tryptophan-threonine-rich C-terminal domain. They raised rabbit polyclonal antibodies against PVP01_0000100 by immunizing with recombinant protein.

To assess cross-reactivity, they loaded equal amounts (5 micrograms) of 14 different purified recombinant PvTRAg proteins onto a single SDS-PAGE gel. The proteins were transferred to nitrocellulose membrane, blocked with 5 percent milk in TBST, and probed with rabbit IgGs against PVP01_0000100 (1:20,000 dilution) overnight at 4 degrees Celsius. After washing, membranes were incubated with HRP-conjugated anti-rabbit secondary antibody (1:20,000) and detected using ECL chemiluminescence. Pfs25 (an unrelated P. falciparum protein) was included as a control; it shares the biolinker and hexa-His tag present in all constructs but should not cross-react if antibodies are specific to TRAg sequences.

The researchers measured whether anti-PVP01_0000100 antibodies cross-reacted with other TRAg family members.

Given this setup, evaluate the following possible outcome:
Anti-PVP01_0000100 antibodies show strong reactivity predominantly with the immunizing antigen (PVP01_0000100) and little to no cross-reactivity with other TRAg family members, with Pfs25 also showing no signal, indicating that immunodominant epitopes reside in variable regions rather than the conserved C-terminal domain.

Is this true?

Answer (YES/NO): YES